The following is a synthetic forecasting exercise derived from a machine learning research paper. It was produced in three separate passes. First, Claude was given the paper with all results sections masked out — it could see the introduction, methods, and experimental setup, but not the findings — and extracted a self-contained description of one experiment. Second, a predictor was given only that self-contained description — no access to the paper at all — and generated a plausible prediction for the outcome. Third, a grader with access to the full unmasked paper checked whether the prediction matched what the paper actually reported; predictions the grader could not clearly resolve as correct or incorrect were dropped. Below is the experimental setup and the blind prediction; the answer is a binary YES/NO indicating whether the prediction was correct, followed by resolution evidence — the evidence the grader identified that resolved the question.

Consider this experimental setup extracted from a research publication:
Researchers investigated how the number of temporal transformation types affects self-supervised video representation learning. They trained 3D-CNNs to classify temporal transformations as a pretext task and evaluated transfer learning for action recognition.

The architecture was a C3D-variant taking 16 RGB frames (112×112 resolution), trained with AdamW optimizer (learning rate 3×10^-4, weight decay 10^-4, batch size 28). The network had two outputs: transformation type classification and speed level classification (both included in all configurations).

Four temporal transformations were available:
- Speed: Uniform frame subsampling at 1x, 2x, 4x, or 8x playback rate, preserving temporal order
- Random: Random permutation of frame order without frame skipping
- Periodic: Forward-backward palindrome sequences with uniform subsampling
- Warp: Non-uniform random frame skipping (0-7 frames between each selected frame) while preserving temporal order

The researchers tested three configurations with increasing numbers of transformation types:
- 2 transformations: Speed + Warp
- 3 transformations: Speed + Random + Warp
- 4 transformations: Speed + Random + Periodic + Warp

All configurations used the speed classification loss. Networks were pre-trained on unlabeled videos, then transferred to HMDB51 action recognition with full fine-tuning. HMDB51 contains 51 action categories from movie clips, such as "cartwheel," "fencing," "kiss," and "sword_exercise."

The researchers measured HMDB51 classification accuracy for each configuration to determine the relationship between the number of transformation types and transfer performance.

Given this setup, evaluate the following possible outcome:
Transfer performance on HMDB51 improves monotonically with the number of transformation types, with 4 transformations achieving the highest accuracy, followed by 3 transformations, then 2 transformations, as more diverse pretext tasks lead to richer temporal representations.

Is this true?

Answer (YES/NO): NO